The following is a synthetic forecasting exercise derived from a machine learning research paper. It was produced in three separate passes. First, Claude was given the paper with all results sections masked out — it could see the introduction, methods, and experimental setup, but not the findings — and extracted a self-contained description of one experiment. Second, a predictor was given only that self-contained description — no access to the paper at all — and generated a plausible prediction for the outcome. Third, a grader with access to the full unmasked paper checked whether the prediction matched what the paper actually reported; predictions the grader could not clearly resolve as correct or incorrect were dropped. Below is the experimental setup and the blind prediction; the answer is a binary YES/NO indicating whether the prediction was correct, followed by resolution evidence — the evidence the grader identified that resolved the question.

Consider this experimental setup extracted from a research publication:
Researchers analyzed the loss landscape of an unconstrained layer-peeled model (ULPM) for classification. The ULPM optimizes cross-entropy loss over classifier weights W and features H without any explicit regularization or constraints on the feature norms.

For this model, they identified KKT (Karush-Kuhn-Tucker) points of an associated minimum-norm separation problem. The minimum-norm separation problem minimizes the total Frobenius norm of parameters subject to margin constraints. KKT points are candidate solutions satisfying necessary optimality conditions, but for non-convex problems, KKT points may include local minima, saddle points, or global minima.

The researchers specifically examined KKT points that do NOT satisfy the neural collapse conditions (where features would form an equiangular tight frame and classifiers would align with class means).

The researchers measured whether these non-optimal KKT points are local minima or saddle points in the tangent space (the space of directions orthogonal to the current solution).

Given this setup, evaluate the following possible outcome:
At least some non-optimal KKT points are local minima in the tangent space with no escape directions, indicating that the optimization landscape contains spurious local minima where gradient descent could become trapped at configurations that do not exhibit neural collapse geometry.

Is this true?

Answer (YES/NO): NO